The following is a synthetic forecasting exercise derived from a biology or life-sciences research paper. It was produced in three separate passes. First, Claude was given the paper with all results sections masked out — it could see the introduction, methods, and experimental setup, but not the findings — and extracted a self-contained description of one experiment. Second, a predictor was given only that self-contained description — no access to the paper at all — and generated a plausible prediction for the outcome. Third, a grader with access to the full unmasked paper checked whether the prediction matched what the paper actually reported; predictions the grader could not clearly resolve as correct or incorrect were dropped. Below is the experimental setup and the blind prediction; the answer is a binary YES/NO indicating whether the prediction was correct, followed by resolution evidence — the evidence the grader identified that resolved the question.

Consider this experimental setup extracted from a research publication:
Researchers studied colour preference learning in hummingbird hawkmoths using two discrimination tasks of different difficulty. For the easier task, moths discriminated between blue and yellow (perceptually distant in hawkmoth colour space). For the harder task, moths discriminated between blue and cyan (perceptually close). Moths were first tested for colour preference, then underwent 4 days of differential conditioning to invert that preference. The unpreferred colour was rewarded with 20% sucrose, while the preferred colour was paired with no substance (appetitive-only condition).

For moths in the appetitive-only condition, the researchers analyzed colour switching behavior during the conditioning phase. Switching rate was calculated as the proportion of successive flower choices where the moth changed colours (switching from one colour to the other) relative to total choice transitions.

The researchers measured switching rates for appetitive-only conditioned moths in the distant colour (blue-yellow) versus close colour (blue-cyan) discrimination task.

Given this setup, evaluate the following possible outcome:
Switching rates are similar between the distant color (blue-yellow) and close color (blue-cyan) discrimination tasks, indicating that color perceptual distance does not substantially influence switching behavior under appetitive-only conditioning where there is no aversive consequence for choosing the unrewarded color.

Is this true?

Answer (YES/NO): NO